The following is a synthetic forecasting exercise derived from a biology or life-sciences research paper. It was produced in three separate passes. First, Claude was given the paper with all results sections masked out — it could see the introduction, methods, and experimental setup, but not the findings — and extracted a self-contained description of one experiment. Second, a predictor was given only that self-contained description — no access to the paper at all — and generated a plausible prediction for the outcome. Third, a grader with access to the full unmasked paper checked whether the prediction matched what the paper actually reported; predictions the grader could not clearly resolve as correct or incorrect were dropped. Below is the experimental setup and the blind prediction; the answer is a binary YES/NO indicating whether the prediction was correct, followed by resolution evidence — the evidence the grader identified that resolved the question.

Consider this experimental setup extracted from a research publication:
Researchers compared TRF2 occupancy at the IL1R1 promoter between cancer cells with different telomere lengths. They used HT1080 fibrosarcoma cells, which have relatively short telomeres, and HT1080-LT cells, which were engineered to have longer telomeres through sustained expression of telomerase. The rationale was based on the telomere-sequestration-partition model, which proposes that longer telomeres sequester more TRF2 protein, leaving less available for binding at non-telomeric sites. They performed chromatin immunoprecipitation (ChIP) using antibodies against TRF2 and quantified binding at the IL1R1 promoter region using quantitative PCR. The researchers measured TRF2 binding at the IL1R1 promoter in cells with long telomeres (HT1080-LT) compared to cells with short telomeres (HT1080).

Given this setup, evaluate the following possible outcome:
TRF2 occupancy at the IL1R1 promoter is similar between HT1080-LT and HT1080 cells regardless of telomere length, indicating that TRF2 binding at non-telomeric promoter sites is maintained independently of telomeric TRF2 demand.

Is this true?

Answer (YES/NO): NO